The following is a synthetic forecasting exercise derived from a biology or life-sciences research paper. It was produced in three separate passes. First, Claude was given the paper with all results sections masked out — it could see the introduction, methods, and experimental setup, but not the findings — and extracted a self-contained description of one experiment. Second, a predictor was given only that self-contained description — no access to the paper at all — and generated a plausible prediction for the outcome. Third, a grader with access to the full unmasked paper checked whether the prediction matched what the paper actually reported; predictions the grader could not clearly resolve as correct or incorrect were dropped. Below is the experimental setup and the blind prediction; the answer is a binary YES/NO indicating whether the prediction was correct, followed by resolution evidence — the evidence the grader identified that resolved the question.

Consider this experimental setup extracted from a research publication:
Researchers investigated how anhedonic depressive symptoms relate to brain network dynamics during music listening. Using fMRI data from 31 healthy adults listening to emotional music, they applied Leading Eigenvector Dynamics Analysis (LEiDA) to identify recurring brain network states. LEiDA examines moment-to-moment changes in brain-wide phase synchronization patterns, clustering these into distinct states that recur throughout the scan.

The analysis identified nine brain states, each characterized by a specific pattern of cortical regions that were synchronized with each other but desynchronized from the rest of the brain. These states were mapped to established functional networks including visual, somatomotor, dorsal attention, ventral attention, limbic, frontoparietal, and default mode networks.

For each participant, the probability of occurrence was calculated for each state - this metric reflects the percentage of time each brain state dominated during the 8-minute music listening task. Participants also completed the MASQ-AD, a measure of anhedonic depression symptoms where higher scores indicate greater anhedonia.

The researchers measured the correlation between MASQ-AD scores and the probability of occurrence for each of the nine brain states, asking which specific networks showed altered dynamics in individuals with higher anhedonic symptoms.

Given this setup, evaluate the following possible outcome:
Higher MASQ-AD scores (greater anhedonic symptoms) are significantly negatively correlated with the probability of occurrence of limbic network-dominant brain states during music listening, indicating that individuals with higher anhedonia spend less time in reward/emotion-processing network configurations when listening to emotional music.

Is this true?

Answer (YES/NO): NO